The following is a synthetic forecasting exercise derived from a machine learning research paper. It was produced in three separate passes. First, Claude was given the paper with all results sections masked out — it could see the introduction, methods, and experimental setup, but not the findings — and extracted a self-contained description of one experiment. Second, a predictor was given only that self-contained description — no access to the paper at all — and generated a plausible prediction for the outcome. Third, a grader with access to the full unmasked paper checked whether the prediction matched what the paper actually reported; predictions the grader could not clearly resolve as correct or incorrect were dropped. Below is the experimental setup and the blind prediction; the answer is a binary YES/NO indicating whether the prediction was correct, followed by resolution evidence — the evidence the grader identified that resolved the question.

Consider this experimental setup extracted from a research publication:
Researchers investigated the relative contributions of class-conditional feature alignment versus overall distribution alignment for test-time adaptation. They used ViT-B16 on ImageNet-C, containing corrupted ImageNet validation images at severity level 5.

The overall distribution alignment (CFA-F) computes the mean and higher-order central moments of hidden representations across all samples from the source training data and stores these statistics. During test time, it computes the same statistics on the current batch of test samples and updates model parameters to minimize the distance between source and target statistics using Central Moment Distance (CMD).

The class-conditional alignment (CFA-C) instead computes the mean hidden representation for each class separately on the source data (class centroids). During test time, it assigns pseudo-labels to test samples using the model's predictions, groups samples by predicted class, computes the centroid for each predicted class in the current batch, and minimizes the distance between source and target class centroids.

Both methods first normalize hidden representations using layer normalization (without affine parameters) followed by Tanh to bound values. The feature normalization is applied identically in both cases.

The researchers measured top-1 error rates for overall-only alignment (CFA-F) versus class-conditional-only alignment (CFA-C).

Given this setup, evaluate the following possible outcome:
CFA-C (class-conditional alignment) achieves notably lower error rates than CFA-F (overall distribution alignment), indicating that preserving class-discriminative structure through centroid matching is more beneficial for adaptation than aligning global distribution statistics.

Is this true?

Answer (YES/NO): YES